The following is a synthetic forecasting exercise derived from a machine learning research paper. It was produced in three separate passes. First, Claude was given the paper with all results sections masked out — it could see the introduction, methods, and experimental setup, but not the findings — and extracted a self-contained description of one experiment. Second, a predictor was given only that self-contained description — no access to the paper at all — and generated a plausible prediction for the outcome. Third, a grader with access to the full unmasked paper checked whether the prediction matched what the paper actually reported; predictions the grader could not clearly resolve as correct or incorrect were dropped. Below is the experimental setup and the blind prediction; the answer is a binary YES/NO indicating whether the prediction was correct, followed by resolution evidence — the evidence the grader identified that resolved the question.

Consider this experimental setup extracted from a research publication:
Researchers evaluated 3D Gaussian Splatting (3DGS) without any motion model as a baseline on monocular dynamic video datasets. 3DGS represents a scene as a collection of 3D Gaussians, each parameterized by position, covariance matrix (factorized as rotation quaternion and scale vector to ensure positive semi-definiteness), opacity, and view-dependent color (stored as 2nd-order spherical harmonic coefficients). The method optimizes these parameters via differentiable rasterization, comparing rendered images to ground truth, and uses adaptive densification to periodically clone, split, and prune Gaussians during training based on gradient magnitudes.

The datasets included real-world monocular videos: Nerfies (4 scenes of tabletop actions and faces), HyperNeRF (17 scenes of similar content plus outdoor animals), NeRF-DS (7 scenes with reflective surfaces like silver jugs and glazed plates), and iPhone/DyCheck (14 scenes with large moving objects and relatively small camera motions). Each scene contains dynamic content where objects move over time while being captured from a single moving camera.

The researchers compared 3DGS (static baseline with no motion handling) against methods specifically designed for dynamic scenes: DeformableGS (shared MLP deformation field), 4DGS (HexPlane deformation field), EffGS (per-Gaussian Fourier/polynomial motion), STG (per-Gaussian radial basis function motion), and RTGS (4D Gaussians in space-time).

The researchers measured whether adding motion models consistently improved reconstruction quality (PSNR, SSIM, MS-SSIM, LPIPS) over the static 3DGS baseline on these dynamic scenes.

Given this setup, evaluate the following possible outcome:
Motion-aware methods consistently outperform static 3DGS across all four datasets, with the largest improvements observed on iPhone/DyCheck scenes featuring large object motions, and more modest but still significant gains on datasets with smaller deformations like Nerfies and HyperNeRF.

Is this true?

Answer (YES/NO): NO